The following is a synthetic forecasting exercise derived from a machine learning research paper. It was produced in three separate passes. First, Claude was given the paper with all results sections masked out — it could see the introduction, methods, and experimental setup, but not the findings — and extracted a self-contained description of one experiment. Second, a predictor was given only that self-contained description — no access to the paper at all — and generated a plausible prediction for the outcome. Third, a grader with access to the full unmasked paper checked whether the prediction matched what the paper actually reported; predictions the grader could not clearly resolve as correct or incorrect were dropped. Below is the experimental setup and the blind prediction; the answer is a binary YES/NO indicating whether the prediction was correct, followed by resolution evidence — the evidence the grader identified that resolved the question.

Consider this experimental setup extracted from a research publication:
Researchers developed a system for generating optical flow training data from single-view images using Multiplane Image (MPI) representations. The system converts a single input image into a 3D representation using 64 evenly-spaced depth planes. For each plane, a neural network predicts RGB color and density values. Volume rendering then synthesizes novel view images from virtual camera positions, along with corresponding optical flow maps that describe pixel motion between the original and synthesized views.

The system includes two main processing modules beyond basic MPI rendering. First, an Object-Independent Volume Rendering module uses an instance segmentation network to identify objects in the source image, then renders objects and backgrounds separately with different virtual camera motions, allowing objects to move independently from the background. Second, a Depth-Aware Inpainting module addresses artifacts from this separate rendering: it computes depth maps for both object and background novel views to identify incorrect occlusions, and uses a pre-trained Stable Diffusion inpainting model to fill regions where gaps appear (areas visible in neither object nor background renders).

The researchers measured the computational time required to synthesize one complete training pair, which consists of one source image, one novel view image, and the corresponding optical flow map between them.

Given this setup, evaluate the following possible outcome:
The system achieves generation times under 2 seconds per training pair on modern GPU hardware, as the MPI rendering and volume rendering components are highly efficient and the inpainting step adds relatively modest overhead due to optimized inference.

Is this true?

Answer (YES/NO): NO